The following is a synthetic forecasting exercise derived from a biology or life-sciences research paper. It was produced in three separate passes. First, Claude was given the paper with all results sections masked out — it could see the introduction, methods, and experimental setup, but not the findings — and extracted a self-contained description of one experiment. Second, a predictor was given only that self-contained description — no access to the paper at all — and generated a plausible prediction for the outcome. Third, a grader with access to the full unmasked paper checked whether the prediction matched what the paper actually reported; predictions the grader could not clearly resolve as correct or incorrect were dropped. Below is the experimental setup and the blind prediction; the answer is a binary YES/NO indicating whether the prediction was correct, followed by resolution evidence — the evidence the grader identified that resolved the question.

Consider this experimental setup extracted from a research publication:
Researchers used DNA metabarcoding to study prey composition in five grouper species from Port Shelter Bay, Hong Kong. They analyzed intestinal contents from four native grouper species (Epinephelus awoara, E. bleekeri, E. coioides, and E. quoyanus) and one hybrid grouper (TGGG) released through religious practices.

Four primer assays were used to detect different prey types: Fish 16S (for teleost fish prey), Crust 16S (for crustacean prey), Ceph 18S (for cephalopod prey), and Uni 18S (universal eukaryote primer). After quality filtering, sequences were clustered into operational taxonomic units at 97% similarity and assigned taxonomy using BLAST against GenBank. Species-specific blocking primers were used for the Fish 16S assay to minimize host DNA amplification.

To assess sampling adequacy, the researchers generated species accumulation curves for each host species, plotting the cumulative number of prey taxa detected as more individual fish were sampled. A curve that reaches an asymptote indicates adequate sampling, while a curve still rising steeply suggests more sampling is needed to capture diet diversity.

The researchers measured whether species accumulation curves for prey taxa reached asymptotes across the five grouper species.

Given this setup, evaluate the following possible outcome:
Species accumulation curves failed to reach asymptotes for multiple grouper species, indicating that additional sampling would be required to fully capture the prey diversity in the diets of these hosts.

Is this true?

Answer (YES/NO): YES